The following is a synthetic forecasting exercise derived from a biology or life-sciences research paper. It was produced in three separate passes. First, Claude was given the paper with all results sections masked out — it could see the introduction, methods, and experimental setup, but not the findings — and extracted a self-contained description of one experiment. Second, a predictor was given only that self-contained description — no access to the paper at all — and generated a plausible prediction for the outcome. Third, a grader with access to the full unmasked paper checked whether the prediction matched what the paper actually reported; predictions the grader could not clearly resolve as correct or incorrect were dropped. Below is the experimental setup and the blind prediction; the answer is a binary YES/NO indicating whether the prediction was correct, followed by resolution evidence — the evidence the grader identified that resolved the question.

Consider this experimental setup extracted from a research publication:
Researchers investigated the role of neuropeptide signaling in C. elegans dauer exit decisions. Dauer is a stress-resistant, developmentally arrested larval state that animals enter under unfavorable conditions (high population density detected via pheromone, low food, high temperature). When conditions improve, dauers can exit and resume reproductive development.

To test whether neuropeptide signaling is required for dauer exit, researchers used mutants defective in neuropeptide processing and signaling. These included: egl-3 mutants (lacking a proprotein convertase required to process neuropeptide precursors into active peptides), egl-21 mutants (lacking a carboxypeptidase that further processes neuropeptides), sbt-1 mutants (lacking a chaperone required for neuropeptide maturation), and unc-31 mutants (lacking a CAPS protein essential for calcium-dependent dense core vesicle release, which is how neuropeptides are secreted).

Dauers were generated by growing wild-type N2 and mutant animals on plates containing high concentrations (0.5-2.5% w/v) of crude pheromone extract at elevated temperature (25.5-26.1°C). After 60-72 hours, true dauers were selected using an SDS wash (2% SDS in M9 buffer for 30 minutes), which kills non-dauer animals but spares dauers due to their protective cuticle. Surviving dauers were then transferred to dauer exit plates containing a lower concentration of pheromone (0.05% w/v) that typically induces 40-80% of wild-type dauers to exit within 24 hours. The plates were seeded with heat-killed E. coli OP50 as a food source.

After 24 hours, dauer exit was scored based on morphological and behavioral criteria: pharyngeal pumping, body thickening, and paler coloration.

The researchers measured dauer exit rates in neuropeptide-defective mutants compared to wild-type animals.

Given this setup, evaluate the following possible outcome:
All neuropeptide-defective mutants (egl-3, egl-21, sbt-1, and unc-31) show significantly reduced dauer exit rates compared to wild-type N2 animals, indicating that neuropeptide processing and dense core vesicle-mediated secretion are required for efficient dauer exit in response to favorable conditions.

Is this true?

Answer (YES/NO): YES